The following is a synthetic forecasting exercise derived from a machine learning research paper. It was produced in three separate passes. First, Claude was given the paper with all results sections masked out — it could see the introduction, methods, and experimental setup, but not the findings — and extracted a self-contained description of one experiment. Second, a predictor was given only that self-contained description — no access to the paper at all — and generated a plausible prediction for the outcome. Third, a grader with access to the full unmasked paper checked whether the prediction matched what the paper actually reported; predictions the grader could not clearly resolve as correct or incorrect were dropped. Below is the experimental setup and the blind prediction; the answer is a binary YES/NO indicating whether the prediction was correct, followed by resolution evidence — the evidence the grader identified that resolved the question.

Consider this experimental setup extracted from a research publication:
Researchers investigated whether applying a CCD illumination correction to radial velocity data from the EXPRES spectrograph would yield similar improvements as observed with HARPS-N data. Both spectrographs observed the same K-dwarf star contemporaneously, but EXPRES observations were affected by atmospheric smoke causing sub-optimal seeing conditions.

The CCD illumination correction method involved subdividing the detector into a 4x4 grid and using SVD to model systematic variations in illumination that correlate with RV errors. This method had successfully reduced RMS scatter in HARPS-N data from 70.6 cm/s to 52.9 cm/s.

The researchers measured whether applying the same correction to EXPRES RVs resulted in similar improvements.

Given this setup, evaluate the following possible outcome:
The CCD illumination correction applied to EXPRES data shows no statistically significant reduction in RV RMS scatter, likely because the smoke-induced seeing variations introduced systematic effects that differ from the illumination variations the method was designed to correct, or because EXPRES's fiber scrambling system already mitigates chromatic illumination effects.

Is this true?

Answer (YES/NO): YES